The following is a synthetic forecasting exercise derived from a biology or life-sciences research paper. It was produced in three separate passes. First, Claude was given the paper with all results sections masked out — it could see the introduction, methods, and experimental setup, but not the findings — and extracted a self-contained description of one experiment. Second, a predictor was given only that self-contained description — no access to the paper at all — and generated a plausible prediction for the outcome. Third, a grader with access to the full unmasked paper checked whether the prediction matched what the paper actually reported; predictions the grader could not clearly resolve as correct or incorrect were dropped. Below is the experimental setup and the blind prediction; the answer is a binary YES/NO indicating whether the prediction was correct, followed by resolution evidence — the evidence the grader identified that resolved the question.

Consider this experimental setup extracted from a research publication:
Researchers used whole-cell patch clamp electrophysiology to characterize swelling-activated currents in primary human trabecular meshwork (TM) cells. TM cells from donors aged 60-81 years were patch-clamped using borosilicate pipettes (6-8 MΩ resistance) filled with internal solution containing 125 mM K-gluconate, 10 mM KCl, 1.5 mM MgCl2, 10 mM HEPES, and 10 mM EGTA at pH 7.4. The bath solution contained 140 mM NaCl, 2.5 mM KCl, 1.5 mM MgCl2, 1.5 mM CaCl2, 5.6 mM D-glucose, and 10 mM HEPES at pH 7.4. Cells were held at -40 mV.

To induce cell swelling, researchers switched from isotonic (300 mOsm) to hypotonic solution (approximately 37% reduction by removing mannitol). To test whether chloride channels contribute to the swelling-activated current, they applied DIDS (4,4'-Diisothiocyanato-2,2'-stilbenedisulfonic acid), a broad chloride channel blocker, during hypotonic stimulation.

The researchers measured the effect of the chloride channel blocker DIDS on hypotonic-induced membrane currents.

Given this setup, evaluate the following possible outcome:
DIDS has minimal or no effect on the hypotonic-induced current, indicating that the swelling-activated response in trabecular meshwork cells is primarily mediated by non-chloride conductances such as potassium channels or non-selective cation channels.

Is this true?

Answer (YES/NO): NO